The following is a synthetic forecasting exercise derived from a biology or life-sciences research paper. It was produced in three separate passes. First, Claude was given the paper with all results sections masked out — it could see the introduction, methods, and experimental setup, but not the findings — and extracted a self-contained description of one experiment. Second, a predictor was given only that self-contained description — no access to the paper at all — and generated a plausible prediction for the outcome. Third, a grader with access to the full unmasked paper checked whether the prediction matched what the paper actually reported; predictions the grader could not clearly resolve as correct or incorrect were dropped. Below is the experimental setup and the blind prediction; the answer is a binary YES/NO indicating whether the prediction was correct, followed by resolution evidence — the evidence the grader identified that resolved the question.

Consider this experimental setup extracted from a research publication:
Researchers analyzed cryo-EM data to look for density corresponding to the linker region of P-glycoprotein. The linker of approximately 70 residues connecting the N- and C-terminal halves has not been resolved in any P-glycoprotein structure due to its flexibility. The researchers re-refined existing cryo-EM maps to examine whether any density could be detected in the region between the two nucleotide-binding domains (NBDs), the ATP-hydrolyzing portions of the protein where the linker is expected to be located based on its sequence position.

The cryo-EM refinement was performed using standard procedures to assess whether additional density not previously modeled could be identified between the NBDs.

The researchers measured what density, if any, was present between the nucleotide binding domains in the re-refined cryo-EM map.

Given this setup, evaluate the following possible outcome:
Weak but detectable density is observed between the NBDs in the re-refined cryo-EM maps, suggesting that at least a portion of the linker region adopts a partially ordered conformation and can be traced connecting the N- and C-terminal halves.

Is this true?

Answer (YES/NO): NO